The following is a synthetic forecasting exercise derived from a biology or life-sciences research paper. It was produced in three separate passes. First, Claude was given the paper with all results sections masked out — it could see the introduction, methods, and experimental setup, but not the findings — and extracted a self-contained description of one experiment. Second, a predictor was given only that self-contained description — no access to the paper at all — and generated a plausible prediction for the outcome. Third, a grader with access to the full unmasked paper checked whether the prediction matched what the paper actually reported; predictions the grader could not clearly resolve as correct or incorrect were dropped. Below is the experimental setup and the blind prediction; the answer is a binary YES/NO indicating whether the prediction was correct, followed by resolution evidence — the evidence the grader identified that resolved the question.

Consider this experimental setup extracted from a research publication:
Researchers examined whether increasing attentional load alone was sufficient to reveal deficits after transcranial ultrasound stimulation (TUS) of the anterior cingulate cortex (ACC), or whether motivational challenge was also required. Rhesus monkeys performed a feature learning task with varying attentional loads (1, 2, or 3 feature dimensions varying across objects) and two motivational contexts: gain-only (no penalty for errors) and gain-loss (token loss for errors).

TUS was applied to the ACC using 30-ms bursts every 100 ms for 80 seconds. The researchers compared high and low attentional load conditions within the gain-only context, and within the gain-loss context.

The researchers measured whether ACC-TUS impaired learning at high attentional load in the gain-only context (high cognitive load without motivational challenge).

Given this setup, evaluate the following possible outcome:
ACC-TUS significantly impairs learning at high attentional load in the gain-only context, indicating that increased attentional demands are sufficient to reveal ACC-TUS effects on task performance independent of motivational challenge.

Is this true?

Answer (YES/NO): NO